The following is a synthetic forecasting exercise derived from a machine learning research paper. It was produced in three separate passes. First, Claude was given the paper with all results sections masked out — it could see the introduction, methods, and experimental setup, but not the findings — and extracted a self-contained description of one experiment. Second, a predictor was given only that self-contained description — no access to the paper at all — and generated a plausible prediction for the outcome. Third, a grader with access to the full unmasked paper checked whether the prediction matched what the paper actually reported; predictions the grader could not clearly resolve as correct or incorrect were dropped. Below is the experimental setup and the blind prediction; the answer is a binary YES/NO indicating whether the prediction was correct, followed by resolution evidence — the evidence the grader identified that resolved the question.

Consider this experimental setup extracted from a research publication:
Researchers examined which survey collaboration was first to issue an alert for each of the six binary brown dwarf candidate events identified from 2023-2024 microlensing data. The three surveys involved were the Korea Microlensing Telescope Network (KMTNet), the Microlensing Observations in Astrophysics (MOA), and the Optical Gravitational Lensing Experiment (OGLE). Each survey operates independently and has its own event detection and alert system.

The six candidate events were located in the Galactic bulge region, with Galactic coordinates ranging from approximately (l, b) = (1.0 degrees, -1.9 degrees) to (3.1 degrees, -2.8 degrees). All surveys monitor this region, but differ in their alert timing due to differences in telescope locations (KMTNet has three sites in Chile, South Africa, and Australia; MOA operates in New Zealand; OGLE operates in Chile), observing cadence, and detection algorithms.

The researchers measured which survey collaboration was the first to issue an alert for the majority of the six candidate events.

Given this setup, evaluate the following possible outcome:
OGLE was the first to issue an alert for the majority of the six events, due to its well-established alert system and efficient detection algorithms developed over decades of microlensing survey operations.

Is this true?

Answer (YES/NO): NO